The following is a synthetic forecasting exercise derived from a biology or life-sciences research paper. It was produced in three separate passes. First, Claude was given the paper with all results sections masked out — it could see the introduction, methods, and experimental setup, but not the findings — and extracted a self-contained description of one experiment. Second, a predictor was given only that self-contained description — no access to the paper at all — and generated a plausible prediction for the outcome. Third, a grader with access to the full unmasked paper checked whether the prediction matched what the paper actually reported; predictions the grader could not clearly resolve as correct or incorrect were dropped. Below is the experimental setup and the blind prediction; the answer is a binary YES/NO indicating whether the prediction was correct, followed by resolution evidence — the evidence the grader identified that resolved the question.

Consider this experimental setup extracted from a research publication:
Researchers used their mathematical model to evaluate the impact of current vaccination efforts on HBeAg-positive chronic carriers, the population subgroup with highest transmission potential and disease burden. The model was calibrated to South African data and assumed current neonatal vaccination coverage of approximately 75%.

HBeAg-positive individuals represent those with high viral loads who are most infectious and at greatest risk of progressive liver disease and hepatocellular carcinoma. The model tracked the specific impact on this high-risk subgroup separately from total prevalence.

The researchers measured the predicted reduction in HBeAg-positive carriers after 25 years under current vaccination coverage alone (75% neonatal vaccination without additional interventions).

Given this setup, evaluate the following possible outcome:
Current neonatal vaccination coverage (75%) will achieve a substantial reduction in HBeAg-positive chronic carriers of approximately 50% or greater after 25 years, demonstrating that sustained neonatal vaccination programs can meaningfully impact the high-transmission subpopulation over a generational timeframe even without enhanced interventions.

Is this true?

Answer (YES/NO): NO